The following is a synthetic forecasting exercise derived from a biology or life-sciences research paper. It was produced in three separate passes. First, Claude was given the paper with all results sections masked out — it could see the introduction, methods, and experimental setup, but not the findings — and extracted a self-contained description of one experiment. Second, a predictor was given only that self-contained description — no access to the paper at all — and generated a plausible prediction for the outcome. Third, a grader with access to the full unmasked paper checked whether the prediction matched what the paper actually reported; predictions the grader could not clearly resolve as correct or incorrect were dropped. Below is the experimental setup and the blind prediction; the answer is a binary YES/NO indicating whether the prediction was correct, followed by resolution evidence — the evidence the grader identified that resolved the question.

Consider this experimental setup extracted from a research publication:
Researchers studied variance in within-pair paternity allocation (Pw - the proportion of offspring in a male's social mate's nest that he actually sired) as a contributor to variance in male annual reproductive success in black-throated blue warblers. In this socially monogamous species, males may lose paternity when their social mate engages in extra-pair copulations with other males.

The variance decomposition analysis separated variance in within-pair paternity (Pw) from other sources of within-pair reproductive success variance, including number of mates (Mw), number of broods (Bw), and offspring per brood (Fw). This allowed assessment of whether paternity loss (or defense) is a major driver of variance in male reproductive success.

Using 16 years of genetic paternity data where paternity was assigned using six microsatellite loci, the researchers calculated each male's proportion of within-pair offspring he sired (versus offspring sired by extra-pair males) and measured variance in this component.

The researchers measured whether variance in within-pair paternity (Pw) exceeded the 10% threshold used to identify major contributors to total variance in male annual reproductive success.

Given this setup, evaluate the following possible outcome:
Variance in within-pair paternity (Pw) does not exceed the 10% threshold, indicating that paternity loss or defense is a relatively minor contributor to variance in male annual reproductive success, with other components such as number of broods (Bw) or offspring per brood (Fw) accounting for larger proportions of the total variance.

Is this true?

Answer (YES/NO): NO